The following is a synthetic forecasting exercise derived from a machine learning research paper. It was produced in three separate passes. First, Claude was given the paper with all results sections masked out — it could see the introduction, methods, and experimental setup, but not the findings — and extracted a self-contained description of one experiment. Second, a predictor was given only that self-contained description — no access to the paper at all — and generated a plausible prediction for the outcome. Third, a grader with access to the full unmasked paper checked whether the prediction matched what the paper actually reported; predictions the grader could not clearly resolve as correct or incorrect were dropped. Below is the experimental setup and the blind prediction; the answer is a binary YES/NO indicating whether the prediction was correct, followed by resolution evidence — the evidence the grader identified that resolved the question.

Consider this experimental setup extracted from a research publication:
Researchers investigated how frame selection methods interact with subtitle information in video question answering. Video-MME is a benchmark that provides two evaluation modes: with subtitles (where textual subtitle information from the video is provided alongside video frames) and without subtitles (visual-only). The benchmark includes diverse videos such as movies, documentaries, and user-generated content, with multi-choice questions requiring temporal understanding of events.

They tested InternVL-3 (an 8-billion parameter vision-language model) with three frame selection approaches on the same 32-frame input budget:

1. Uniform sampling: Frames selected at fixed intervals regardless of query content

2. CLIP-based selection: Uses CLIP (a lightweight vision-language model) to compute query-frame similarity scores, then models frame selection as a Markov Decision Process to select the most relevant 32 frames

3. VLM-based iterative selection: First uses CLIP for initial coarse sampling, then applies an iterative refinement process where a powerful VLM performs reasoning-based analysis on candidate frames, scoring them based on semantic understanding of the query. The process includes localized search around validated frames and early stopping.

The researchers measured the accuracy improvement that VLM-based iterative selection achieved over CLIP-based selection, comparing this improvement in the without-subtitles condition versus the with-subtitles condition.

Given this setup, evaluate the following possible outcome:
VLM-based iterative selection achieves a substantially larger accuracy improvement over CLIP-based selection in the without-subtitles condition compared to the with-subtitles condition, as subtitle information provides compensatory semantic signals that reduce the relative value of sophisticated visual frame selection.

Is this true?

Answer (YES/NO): YES